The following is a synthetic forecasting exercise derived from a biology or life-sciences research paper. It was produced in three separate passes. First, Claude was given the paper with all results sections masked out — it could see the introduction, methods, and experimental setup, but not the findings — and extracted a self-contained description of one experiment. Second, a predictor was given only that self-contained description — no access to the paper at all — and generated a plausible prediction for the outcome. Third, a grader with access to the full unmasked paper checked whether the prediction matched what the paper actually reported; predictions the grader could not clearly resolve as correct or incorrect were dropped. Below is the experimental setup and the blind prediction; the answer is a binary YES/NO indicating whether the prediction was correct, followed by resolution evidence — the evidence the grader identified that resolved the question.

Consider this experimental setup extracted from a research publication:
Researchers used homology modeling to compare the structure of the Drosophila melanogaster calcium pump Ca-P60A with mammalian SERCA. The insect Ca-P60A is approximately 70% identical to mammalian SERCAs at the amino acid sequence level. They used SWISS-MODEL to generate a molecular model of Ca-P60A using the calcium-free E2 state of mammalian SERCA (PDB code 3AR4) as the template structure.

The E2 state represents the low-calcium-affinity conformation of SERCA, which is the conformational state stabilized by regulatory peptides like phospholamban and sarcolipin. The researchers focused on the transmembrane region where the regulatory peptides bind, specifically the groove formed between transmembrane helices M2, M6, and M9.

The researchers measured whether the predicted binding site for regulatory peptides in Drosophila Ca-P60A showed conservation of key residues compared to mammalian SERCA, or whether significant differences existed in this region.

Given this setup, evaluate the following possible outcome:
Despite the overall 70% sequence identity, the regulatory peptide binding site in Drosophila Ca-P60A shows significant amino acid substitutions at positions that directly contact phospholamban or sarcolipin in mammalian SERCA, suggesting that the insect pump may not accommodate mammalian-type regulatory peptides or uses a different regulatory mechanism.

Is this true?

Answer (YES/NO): NO